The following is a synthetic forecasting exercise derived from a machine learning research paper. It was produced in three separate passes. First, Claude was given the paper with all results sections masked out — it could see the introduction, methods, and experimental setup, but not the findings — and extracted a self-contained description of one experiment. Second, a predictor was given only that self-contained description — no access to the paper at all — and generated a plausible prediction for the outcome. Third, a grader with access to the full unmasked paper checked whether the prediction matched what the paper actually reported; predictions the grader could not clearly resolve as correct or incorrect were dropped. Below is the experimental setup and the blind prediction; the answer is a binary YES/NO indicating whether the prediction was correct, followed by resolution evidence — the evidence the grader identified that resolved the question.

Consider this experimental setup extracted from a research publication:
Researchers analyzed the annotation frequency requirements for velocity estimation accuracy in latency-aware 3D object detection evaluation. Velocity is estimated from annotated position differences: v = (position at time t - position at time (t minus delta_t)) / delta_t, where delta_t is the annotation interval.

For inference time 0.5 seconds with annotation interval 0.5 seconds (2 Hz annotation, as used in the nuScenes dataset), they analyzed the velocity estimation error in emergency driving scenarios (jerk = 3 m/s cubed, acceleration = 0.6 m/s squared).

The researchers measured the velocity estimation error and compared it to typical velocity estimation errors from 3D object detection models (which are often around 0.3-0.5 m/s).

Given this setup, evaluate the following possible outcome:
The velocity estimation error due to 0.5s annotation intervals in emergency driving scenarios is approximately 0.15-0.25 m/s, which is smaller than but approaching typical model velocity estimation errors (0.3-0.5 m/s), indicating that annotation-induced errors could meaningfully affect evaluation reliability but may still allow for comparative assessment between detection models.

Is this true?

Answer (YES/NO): NO